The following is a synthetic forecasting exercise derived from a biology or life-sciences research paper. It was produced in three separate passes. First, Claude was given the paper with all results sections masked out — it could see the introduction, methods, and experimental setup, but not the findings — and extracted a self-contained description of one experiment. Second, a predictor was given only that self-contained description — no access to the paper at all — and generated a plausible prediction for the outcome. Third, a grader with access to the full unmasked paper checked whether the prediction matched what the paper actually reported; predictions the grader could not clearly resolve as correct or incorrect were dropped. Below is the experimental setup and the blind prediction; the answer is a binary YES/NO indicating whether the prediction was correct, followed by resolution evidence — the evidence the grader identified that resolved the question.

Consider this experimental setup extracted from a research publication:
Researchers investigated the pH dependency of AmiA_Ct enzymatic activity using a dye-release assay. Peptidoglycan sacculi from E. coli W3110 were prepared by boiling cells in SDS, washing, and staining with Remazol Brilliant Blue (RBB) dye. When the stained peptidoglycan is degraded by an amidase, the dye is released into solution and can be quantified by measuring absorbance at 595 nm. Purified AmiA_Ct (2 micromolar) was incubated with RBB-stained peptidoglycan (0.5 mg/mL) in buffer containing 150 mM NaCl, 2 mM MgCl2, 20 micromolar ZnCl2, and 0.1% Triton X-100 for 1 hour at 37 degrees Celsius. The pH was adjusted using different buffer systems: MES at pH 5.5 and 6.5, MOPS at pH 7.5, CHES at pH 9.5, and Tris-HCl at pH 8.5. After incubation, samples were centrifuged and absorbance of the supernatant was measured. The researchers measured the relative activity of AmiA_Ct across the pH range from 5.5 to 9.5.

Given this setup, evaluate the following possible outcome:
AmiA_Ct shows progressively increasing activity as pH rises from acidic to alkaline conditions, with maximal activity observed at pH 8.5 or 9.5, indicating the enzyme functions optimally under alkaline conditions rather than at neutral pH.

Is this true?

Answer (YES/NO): YES